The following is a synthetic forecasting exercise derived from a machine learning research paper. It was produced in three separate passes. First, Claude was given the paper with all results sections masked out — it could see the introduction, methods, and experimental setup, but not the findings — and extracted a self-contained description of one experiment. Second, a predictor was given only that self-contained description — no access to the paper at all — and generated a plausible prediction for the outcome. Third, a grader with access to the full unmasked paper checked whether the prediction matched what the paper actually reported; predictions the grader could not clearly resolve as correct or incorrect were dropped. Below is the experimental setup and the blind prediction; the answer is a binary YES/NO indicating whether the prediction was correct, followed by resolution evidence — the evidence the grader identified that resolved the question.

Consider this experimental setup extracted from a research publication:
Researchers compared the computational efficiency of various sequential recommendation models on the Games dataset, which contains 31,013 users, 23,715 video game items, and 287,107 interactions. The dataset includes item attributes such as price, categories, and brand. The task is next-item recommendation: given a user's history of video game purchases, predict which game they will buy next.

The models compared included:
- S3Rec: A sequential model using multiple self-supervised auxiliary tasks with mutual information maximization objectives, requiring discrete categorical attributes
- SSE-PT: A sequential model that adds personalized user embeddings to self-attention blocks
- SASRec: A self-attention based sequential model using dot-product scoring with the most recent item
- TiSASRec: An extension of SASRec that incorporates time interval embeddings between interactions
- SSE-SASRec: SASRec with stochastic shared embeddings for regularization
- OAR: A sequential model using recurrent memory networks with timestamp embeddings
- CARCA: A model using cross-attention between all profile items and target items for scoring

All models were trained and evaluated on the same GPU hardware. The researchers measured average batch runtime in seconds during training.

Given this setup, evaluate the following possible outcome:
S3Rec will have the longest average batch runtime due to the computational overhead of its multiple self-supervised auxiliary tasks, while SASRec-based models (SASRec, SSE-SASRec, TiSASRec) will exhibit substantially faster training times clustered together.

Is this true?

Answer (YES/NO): NO